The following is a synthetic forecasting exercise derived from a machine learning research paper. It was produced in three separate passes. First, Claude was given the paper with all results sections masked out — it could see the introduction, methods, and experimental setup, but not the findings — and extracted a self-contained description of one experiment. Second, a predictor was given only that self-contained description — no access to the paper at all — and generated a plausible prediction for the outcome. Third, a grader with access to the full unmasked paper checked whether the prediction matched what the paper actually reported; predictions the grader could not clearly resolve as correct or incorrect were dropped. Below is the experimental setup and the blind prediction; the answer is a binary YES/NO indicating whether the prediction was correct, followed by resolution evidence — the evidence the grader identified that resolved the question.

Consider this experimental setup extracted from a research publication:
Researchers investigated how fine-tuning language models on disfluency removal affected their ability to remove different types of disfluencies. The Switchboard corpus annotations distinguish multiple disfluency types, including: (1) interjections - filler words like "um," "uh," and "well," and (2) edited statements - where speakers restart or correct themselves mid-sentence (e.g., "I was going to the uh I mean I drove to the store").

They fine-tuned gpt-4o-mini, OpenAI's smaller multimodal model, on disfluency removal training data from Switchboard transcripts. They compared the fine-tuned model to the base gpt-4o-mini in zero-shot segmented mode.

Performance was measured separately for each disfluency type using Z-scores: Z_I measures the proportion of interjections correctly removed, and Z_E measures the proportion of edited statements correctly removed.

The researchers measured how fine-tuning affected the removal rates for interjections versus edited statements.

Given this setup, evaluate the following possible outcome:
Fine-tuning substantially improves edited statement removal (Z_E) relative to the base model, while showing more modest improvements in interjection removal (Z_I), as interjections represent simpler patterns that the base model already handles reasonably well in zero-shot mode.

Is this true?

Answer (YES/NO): NO